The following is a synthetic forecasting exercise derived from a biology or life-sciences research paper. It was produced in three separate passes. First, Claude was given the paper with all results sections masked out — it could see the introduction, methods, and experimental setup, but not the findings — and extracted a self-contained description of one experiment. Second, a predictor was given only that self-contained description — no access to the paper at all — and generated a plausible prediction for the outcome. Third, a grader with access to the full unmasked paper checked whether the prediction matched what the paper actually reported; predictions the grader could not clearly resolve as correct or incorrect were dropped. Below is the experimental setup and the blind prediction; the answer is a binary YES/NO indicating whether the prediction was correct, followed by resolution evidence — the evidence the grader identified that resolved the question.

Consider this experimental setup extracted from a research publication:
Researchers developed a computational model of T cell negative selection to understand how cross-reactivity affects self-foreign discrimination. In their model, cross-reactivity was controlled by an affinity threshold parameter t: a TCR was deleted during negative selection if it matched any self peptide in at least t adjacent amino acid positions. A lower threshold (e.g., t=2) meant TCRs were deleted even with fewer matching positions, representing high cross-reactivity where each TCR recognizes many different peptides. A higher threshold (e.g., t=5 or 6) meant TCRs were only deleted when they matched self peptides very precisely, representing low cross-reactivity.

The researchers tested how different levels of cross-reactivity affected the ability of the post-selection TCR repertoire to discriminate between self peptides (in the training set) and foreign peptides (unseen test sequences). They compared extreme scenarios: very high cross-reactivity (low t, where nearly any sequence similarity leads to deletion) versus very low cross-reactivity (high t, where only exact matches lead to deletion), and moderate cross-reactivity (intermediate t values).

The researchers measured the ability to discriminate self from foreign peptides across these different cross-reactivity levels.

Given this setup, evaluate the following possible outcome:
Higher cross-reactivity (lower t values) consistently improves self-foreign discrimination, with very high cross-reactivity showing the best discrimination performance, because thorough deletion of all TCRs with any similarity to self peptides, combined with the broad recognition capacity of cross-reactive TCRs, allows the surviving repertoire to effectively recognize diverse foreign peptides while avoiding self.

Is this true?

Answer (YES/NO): NO